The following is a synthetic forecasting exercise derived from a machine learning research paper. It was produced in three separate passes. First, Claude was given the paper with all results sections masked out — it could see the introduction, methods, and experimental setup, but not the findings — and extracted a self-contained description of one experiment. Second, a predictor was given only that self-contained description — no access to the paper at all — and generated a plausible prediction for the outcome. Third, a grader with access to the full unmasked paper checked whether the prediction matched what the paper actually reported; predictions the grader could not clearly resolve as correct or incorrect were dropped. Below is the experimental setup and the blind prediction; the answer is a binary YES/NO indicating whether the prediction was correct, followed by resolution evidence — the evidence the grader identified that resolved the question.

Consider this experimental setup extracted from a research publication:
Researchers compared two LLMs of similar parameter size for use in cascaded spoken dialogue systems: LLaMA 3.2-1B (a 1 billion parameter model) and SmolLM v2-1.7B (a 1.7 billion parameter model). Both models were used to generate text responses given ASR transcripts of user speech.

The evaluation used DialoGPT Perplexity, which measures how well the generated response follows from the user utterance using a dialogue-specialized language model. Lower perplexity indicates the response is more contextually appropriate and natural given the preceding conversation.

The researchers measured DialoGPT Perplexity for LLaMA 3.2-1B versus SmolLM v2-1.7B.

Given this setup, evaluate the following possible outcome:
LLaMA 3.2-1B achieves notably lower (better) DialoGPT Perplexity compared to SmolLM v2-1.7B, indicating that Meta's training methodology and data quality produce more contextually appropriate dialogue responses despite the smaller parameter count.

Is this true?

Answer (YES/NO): YES